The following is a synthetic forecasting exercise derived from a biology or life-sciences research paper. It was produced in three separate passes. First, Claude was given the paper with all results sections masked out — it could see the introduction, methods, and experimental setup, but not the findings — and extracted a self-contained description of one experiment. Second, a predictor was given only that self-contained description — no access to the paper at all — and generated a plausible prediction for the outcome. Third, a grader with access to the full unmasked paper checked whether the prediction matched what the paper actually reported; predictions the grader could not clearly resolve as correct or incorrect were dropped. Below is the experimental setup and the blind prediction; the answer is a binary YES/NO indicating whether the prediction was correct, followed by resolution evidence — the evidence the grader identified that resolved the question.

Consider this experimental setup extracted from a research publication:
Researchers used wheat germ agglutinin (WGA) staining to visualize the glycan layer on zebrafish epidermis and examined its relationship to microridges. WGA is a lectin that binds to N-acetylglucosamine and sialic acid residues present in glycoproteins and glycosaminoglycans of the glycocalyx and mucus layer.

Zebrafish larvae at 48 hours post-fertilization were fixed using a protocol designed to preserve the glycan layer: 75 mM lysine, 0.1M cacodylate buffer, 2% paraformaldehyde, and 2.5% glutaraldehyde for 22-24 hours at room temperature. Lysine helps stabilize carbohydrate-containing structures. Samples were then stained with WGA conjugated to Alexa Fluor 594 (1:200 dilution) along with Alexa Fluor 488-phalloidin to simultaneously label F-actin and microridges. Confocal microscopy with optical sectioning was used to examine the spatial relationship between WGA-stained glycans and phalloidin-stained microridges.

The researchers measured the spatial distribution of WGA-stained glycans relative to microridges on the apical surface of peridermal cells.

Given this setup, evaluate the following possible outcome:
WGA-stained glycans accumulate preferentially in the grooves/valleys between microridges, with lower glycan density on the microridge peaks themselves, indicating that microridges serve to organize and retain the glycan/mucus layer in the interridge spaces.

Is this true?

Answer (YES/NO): NO